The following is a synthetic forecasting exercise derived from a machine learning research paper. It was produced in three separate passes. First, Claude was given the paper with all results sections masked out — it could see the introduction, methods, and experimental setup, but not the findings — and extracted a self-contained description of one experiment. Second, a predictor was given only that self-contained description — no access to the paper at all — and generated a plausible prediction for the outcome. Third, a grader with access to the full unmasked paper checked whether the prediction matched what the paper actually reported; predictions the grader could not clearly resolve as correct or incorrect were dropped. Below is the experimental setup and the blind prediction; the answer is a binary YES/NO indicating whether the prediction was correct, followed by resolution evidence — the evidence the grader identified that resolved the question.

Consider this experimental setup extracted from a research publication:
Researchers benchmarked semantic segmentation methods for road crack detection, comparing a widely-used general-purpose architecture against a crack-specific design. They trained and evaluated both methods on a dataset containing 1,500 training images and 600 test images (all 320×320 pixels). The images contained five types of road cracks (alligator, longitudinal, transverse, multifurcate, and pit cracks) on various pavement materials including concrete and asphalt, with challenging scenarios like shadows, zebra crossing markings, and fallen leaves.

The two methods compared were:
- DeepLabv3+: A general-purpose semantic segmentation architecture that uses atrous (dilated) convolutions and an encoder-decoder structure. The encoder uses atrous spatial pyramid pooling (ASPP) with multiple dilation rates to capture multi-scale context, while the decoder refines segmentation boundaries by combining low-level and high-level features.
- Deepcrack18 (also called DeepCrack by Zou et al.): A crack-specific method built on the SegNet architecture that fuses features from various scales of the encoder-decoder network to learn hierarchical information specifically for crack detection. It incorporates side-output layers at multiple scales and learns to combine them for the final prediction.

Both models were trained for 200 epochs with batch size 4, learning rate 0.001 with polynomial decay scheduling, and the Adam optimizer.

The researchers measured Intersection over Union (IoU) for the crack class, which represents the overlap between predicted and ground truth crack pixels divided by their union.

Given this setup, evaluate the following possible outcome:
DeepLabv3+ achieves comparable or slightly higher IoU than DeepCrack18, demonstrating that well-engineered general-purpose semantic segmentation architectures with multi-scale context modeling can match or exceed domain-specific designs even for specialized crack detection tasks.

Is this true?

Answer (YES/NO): NO